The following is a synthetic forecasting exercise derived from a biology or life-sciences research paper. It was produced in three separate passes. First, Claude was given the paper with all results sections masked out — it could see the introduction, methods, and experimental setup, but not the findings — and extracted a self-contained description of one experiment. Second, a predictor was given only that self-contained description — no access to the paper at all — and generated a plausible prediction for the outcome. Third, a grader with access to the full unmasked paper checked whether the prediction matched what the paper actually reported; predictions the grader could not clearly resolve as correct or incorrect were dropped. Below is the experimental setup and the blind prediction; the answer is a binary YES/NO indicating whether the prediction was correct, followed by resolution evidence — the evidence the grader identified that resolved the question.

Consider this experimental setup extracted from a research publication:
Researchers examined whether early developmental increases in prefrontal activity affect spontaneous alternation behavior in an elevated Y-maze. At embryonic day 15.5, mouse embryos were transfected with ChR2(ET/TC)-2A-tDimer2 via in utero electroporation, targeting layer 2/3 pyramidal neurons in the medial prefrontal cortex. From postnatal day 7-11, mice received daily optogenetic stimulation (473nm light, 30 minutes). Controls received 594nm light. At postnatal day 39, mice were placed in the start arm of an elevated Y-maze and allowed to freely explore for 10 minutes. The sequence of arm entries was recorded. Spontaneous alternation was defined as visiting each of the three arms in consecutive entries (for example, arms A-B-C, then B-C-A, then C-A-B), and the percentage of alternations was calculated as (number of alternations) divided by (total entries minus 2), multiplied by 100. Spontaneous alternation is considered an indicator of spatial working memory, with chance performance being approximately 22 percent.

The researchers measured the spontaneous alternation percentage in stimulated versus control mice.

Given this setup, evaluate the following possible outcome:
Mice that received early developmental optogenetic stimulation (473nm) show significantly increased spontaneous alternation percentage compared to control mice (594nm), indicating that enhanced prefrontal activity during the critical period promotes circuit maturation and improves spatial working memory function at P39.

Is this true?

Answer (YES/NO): NO